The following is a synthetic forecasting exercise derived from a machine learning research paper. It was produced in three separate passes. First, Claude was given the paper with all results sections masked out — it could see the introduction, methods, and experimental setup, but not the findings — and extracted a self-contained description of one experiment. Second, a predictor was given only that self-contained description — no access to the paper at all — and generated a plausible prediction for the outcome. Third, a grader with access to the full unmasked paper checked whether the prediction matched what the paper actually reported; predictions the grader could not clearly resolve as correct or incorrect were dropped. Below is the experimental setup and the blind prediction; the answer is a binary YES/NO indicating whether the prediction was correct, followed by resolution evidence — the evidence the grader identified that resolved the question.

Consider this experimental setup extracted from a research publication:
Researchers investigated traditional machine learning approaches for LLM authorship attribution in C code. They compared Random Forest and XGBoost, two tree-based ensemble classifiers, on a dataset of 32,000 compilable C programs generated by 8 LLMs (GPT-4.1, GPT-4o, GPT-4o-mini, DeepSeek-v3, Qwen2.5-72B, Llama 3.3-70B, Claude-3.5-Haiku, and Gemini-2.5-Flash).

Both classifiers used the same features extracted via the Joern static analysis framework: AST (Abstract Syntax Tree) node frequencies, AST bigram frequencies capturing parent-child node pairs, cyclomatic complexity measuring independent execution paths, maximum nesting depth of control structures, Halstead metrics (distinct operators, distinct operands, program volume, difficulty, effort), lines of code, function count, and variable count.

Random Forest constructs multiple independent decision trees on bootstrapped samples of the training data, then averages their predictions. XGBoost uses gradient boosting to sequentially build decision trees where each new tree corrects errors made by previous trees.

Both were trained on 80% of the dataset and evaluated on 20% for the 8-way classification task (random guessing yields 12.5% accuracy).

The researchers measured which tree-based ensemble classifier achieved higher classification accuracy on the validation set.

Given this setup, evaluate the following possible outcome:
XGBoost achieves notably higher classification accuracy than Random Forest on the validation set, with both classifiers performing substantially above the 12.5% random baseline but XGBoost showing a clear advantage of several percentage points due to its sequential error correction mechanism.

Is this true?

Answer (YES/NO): NO